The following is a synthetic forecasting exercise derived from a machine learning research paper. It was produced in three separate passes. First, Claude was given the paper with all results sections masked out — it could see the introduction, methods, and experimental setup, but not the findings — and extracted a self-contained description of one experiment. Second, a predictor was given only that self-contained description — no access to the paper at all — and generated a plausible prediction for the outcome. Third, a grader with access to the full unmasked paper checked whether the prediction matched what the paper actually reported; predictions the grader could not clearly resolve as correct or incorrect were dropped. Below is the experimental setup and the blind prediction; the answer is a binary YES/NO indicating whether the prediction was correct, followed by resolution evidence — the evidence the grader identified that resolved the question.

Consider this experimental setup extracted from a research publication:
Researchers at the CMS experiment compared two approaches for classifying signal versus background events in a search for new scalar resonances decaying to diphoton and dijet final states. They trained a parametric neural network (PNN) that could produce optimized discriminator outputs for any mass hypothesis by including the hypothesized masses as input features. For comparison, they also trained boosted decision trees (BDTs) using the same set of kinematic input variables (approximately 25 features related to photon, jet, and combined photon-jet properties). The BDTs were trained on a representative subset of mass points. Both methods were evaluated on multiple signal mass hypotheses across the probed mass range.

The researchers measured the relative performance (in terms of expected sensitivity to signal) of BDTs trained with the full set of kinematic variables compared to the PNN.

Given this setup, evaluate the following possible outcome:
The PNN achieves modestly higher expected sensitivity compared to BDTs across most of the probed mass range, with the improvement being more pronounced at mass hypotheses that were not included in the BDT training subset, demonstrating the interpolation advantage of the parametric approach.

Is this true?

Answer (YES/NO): NO